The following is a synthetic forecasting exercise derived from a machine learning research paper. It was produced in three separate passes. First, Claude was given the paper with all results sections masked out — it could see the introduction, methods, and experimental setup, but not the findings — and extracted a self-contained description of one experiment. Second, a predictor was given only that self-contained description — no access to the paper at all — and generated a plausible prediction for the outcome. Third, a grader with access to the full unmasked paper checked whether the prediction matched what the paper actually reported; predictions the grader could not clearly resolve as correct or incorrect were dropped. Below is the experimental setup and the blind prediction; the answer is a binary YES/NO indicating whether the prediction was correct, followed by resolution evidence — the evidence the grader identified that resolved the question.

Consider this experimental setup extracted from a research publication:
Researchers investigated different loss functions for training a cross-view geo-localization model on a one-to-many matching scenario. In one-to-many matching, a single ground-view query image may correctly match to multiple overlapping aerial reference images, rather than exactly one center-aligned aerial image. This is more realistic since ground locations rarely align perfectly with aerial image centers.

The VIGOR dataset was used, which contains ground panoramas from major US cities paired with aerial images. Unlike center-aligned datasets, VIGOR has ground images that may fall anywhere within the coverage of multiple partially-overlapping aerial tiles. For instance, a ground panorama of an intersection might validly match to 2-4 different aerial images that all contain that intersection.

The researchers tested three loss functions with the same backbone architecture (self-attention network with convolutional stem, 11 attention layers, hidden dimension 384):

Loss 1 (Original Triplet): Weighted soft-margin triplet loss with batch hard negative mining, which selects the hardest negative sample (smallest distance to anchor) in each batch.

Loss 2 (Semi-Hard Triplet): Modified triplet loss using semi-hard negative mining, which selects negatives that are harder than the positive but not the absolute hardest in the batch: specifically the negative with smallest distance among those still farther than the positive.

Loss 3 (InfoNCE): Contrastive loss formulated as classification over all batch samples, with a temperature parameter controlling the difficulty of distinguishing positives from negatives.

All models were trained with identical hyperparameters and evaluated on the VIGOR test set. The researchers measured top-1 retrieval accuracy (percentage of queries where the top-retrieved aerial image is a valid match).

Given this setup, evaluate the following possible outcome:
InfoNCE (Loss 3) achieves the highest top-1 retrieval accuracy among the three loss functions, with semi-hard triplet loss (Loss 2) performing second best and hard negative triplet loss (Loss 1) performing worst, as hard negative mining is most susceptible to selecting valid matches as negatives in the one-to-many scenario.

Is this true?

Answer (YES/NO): NO